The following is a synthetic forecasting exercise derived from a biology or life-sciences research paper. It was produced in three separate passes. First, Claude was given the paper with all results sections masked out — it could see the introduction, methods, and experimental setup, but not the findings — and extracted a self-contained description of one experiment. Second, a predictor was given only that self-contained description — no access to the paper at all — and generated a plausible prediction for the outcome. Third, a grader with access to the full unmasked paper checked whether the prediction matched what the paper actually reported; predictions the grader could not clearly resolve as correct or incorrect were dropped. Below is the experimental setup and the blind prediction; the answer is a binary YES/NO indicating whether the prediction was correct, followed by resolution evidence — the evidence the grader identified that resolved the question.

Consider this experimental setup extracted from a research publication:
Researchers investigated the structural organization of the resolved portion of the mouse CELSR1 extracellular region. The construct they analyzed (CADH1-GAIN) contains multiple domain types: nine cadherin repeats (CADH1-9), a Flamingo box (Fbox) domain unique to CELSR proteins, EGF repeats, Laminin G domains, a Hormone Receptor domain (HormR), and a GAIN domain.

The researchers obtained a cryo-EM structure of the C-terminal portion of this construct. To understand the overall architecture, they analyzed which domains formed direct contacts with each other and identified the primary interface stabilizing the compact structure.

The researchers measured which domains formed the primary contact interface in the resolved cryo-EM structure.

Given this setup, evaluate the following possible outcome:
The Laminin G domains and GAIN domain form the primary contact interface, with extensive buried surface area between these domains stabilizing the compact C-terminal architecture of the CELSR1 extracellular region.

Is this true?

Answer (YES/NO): NO